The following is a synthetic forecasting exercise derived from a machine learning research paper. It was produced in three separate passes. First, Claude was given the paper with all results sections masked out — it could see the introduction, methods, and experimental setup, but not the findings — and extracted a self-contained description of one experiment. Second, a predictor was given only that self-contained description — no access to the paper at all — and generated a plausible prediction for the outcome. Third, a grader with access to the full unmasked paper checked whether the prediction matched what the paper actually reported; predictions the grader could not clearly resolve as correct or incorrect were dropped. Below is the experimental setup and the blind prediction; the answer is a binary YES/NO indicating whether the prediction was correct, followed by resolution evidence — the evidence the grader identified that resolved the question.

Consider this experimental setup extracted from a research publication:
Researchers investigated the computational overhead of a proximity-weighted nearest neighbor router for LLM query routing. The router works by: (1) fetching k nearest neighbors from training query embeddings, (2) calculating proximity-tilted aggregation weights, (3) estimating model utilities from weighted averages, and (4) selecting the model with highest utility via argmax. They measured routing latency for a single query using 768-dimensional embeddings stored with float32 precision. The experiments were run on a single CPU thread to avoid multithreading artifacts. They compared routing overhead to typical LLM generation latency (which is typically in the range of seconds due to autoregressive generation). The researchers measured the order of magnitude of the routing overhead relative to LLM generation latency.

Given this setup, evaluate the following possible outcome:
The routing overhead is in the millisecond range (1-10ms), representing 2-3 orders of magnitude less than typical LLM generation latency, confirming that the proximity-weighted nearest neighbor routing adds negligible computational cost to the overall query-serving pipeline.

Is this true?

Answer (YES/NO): NO